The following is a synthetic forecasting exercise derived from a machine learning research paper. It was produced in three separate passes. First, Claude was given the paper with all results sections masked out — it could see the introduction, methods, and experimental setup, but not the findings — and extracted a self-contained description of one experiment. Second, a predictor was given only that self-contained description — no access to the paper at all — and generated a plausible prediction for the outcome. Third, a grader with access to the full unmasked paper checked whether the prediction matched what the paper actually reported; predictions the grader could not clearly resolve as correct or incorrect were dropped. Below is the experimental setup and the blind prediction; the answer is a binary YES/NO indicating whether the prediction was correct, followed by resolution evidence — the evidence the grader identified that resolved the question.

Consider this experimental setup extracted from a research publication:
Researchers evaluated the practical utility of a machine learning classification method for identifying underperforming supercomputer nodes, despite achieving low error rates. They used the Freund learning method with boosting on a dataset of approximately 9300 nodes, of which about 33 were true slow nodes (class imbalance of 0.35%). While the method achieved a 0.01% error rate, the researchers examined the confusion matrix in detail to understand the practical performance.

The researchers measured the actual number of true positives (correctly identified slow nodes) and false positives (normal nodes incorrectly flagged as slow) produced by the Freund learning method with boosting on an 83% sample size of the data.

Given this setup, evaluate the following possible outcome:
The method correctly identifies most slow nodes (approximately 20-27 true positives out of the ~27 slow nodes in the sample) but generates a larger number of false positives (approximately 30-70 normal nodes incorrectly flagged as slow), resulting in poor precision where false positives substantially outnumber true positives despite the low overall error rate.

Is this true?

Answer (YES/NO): NO